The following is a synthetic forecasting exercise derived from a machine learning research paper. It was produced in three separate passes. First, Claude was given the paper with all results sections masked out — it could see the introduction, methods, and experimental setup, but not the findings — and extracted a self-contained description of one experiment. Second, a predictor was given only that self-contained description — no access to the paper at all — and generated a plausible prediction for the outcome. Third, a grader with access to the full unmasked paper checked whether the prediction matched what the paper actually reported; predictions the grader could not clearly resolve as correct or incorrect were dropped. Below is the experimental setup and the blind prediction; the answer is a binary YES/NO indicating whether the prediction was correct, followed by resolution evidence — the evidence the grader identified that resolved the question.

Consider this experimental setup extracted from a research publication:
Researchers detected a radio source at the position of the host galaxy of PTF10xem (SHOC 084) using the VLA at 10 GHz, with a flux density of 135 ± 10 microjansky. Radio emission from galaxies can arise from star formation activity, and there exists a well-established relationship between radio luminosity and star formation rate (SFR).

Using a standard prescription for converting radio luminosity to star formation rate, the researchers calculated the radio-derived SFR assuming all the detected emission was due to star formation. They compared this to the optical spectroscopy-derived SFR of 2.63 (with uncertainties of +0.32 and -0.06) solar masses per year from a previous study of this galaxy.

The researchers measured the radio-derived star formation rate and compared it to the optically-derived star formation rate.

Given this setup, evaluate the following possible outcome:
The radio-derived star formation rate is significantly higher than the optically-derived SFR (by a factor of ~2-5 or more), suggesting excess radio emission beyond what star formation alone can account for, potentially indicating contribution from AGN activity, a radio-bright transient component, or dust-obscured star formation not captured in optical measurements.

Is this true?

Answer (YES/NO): NO